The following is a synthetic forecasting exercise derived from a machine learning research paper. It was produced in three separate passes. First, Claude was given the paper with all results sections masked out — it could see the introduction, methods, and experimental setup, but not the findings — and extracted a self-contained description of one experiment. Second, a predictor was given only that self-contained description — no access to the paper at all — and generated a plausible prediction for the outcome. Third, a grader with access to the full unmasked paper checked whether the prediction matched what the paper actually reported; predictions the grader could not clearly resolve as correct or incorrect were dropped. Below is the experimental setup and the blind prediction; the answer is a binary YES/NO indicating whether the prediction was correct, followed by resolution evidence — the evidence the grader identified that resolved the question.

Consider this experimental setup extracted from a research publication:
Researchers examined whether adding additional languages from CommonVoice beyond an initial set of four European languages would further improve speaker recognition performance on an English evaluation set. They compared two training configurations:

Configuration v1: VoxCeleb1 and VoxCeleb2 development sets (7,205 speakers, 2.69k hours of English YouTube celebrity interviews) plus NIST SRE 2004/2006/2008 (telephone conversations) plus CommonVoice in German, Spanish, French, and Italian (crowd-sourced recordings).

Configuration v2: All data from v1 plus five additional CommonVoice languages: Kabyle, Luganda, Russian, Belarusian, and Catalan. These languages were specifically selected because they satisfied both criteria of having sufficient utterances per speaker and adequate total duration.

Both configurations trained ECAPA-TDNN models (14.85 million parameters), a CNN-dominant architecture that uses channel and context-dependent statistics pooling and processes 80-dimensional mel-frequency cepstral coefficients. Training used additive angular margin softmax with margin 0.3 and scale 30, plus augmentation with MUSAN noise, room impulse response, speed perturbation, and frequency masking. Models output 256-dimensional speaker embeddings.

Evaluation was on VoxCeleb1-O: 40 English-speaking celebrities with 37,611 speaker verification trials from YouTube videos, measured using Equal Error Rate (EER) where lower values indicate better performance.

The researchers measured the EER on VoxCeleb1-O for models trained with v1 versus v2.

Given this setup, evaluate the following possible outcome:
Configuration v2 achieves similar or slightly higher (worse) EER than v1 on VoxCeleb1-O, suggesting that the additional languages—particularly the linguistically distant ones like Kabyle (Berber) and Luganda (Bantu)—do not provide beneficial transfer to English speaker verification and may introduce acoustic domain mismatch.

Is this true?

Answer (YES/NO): YES